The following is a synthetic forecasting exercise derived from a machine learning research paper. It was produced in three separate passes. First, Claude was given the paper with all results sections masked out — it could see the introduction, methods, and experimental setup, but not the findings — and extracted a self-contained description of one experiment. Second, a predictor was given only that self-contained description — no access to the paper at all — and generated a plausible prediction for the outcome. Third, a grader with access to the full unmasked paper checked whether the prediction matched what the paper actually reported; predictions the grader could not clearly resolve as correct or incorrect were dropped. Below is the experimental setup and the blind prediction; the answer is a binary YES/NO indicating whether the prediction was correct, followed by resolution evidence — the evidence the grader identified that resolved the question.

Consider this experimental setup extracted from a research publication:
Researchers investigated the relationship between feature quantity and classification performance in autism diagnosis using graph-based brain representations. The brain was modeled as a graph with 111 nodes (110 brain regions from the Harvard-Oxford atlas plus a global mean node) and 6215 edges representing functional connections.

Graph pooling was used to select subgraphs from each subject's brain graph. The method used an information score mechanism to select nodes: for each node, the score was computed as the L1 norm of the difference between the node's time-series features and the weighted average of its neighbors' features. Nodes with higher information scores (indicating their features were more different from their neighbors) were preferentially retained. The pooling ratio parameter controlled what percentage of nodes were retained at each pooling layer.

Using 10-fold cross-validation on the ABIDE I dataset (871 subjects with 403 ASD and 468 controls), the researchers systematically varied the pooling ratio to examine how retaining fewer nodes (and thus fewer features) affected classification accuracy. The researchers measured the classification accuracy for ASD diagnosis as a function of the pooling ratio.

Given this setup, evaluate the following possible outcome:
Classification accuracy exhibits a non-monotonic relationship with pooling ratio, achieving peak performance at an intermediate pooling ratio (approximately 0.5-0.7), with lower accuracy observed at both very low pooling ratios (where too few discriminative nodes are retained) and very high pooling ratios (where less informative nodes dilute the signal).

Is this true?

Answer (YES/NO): NO